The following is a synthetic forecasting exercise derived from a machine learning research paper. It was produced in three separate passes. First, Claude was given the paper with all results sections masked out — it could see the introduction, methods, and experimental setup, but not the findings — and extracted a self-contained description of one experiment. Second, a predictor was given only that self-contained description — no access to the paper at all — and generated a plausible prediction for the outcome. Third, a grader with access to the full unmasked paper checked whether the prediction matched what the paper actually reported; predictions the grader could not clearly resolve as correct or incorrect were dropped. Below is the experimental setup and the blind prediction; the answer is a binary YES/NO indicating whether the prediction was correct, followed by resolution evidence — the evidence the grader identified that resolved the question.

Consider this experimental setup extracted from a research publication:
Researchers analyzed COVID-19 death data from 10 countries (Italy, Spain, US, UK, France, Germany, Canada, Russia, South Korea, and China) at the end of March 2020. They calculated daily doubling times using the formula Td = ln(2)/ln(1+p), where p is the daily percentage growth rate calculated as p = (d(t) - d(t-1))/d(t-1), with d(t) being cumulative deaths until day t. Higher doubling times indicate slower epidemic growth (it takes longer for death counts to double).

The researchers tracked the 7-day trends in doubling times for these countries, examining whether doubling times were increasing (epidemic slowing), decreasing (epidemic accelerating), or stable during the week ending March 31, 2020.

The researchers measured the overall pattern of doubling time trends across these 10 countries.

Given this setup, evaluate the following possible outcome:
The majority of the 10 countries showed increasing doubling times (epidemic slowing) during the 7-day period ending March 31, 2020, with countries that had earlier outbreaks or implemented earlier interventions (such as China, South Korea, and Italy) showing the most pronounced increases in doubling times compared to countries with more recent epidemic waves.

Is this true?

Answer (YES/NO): NO